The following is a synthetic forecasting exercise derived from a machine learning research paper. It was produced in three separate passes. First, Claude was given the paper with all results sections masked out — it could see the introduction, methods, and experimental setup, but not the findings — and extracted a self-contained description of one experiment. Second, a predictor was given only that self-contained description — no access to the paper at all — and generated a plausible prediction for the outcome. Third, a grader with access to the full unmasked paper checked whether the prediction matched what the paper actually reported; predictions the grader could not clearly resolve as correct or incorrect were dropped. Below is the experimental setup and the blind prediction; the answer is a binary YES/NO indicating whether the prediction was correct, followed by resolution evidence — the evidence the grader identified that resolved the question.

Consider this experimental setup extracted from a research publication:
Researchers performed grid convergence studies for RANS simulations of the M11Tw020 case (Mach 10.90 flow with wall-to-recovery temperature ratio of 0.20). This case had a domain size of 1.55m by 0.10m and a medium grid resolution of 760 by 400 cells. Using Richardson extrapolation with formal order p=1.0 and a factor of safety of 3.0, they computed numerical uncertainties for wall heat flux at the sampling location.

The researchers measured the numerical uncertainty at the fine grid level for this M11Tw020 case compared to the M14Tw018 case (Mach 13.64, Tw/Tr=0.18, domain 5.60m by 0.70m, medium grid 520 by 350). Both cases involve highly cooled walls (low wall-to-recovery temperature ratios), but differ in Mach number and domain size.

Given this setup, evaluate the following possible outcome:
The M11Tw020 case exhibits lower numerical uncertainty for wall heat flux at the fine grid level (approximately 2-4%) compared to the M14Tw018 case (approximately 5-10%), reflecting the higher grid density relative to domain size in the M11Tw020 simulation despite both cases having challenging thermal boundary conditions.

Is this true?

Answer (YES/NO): NO